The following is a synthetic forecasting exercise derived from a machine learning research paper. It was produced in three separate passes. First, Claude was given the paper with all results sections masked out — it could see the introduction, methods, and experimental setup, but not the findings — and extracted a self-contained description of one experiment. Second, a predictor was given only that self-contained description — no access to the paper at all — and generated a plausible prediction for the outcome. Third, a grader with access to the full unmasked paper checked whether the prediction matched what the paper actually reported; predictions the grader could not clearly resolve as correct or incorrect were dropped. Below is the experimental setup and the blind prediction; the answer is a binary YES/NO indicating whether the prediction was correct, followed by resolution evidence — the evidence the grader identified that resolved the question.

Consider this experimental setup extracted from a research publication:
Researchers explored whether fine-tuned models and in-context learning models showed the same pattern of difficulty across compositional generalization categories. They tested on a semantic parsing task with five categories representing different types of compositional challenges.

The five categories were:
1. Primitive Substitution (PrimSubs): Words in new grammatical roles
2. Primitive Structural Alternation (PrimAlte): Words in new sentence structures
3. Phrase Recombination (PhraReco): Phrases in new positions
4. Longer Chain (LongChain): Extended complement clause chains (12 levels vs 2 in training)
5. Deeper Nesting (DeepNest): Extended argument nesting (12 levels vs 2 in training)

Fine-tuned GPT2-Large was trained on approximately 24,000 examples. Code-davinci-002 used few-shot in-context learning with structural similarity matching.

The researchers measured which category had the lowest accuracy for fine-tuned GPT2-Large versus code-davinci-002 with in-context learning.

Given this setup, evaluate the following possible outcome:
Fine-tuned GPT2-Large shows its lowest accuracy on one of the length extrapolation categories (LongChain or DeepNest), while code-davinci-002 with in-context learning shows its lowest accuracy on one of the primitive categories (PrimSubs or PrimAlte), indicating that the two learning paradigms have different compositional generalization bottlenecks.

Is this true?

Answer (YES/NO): NO